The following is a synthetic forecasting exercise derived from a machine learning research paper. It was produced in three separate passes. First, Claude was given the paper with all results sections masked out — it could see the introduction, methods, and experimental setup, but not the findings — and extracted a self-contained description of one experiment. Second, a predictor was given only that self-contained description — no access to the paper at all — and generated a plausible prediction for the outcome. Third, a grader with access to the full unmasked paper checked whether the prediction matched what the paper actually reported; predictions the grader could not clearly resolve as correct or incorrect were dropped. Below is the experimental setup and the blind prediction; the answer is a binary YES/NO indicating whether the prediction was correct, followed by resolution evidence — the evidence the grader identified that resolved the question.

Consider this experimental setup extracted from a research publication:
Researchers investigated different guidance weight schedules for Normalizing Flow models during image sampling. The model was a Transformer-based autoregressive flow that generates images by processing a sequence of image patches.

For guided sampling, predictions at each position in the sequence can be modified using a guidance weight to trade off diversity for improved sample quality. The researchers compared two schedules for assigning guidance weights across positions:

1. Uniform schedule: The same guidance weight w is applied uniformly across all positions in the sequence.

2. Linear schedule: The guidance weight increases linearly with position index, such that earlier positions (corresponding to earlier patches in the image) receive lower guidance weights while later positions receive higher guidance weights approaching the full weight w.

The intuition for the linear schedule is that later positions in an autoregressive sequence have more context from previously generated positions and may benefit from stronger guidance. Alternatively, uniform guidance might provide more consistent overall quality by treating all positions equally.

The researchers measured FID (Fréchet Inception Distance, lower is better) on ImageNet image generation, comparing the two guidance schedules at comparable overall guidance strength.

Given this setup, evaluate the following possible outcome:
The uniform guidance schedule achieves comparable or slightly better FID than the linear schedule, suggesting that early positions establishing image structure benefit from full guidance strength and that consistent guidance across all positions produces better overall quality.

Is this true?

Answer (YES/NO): NO